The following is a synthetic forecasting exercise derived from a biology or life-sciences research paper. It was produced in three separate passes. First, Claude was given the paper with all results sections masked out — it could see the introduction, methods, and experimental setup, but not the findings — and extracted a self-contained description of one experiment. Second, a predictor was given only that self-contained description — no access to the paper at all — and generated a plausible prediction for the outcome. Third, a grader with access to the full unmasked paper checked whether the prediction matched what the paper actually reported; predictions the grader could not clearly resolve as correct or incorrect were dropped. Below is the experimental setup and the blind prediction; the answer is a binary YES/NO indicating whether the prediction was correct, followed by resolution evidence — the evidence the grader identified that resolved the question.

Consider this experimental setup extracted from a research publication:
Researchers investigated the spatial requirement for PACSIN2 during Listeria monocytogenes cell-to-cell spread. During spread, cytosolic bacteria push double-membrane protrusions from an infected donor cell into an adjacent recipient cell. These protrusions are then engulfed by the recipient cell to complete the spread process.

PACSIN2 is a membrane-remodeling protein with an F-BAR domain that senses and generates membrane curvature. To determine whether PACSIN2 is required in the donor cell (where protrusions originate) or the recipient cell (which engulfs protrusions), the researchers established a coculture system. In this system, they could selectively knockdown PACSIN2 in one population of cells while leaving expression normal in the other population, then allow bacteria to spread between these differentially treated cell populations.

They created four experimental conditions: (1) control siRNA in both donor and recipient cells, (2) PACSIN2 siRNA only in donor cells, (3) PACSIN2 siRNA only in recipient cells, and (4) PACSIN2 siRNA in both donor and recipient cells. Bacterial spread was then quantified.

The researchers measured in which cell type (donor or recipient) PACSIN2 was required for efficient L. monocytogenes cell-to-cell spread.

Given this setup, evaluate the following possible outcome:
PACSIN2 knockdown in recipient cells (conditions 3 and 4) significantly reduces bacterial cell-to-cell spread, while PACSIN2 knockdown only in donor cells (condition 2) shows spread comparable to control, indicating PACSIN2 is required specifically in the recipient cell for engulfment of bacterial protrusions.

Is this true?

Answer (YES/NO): YES